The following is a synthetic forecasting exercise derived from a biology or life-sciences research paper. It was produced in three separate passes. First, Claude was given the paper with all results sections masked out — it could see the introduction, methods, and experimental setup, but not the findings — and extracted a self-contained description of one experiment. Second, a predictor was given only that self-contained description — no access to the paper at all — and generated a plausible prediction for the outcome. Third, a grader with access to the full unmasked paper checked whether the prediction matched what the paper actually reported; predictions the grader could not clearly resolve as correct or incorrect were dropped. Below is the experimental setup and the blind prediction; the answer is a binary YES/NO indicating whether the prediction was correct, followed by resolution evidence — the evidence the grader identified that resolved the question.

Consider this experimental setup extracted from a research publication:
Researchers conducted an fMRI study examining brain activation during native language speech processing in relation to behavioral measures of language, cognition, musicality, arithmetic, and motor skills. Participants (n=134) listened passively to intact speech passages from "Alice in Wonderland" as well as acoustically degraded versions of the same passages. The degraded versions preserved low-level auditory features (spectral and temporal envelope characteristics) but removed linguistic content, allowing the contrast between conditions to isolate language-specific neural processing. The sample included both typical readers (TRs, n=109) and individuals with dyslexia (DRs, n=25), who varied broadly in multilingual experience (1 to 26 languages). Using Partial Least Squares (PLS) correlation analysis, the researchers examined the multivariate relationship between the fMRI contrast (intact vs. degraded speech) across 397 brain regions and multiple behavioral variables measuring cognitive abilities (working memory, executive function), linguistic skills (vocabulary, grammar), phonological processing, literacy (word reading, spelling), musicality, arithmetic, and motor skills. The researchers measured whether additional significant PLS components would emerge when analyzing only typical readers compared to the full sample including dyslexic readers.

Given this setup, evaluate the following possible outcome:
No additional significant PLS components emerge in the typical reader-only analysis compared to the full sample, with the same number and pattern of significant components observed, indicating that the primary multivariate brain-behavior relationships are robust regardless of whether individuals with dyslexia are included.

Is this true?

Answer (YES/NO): NO